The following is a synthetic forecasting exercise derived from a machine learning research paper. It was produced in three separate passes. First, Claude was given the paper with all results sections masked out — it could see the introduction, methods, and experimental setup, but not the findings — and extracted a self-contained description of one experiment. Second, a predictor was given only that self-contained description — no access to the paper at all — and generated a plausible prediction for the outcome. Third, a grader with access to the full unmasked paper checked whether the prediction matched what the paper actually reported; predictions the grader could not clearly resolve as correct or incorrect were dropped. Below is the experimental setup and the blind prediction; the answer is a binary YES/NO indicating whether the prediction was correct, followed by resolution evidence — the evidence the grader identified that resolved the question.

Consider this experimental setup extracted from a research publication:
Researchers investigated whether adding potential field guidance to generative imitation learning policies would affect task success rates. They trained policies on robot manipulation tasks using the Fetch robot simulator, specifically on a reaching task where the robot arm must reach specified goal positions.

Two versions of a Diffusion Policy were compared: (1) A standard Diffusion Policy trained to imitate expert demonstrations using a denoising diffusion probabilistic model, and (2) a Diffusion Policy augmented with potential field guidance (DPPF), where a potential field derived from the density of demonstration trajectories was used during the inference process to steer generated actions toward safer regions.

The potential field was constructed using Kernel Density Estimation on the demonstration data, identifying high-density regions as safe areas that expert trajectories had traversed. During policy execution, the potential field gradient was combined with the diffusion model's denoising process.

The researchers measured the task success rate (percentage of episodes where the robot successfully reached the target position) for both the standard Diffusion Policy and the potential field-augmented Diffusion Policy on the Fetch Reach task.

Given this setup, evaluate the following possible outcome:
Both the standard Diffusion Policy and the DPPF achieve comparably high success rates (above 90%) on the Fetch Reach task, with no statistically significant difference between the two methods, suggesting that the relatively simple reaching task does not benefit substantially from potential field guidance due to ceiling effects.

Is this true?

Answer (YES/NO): NO